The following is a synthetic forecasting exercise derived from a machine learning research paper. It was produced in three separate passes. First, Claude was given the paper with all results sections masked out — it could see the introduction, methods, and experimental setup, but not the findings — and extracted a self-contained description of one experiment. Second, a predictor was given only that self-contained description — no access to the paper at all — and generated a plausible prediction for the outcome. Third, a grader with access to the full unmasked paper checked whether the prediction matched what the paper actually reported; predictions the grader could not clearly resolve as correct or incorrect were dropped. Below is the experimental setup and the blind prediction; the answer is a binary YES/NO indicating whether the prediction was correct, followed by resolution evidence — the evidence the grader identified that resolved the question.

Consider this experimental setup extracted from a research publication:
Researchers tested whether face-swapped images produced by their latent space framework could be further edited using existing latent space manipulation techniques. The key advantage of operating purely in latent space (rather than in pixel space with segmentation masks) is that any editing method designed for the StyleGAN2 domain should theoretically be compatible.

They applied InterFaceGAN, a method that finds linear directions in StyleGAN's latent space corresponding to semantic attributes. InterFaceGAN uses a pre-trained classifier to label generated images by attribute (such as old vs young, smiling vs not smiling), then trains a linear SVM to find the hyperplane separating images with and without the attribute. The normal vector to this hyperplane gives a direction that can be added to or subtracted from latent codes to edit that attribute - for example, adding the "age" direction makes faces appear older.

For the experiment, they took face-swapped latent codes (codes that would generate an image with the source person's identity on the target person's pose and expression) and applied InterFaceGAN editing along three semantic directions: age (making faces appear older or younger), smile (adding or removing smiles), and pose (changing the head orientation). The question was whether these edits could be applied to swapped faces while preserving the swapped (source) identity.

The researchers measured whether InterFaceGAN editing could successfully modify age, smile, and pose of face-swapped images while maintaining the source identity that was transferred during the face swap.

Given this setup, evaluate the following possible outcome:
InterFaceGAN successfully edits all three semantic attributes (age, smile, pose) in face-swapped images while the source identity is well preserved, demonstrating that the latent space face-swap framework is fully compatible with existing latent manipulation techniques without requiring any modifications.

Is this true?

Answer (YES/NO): YES